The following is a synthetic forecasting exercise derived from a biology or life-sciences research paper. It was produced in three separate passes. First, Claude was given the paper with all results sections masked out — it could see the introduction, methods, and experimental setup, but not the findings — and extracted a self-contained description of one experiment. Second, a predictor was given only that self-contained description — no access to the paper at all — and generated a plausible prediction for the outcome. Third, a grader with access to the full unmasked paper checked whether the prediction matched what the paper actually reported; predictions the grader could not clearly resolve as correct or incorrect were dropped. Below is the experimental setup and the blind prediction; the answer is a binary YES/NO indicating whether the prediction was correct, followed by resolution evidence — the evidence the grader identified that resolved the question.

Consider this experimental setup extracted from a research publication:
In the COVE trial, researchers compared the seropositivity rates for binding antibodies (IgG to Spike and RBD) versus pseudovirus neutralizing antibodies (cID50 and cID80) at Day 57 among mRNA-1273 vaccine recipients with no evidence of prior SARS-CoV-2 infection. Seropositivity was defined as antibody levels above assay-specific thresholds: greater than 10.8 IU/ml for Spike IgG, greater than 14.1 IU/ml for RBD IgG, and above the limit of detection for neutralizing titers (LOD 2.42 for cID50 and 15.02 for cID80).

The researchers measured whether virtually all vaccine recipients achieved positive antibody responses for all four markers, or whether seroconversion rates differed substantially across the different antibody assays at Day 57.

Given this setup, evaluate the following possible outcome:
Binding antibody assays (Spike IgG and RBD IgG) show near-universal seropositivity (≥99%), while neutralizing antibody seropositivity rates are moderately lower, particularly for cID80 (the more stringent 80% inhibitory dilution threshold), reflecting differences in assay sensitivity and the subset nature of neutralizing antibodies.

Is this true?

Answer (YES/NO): NO